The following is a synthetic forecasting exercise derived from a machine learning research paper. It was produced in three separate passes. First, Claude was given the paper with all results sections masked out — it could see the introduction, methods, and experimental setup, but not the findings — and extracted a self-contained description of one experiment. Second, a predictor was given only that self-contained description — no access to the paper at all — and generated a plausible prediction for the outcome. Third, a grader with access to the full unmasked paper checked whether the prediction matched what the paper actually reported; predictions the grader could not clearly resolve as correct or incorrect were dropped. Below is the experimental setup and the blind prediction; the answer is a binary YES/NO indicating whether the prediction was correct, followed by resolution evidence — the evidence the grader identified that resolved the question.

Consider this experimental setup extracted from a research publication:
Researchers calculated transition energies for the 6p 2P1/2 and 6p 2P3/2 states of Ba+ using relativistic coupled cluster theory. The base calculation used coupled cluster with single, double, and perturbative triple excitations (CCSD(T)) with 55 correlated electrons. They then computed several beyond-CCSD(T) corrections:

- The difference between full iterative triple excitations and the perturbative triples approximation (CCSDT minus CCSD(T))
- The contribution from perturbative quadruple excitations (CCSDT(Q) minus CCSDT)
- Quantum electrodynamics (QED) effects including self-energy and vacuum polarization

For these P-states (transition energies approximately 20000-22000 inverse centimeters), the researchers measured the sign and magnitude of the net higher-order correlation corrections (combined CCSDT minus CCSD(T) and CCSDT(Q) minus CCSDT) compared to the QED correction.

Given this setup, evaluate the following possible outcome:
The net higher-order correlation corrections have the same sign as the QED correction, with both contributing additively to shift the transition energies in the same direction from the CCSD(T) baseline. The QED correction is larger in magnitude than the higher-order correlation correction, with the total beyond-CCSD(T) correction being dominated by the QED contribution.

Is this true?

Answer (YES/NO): YES